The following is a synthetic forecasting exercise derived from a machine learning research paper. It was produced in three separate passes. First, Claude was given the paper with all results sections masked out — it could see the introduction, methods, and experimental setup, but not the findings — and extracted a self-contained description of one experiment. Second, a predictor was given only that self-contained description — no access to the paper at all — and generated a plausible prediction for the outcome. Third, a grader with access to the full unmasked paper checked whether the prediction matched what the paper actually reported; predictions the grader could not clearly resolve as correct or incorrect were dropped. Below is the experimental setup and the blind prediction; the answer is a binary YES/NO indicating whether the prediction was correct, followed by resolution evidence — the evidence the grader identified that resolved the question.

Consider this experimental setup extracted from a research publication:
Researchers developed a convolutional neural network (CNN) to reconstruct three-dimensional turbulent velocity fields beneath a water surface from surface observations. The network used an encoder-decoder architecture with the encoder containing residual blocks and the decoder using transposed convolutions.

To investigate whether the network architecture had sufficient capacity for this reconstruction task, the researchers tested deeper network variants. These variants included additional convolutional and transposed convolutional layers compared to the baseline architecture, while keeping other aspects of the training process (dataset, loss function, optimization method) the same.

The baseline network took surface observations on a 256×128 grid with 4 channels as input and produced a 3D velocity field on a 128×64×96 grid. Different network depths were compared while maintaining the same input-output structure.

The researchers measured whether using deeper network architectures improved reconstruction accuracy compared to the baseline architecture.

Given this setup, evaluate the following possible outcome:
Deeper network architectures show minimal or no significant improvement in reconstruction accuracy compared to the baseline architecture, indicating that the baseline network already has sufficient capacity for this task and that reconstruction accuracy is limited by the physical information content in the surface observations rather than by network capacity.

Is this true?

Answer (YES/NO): YES